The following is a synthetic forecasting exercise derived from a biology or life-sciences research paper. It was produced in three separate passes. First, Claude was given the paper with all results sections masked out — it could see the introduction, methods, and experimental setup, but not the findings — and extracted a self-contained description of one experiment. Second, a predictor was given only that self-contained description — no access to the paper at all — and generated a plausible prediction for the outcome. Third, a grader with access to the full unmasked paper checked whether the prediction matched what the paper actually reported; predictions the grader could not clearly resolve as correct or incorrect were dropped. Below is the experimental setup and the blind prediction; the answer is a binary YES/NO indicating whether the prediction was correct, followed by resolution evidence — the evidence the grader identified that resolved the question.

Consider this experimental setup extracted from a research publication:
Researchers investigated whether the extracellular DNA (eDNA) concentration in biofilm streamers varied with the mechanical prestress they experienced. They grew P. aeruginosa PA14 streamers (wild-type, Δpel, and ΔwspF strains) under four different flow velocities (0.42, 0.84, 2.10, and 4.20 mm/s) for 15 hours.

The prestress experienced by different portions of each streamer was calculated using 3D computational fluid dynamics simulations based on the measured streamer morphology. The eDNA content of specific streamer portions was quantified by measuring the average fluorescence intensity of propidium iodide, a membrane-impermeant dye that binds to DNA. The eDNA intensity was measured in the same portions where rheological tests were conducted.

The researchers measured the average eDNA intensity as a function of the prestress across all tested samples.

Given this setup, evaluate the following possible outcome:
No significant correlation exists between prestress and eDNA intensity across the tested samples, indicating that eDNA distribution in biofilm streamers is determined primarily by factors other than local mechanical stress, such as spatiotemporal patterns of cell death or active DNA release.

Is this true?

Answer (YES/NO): YES